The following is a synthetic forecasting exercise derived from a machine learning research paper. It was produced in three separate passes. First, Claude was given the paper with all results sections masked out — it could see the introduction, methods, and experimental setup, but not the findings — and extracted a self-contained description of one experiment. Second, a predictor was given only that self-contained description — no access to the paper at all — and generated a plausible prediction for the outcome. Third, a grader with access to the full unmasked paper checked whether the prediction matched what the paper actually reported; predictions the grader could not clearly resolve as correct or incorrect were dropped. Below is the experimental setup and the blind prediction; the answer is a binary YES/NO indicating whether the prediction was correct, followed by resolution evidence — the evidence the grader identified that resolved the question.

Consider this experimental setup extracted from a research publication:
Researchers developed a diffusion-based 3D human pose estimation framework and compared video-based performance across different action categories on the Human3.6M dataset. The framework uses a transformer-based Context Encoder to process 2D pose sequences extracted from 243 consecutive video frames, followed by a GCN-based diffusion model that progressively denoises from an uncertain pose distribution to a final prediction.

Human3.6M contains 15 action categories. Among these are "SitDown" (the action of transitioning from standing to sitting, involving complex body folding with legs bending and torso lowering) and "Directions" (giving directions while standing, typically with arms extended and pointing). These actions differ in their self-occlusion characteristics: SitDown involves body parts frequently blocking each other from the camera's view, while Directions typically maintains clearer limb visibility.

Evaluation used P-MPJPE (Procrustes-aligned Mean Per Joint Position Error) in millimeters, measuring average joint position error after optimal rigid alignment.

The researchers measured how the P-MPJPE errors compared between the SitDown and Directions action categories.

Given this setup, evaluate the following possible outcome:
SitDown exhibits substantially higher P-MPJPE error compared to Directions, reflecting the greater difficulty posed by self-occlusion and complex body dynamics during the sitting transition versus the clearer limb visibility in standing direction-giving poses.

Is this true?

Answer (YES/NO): YES